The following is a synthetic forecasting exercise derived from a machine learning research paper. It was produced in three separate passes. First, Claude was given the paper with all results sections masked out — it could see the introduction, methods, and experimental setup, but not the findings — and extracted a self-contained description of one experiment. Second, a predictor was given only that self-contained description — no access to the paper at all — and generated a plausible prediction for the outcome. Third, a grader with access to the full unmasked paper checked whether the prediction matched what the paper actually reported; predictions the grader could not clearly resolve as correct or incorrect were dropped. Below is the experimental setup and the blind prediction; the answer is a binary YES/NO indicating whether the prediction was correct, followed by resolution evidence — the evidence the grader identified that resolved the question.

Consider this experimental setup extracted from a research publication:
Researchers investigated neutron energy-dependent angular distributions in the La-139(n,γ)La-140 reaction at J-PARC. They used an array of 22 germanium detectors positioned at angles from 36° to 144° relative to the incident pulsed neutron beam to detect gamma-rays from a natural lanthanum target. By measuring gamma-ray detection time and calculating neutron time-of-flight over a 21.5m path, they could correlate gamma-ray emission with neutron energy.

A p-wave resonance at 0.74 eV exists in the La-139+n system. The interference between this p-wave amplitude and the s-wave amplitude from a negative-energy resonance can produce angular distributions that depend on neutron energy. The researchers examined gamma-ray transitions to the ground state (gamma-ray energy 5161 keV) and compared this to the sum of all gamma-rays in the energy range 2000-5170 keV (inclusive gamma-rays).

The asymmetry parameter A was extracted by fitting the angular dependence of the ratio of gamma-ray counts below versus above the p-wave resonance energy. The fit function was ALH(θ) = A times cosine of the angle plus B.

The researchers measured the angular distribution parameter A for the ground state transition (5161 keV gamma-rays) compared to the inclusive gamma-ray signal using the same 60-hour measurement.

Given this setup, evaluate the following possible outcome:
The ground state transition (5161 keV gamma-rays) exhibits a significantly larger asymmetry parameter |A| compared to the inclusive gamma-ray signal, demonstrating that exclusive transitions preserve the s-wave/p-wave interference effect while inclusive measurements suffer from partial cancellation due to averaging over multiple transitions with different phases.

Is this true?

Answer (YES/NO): YES